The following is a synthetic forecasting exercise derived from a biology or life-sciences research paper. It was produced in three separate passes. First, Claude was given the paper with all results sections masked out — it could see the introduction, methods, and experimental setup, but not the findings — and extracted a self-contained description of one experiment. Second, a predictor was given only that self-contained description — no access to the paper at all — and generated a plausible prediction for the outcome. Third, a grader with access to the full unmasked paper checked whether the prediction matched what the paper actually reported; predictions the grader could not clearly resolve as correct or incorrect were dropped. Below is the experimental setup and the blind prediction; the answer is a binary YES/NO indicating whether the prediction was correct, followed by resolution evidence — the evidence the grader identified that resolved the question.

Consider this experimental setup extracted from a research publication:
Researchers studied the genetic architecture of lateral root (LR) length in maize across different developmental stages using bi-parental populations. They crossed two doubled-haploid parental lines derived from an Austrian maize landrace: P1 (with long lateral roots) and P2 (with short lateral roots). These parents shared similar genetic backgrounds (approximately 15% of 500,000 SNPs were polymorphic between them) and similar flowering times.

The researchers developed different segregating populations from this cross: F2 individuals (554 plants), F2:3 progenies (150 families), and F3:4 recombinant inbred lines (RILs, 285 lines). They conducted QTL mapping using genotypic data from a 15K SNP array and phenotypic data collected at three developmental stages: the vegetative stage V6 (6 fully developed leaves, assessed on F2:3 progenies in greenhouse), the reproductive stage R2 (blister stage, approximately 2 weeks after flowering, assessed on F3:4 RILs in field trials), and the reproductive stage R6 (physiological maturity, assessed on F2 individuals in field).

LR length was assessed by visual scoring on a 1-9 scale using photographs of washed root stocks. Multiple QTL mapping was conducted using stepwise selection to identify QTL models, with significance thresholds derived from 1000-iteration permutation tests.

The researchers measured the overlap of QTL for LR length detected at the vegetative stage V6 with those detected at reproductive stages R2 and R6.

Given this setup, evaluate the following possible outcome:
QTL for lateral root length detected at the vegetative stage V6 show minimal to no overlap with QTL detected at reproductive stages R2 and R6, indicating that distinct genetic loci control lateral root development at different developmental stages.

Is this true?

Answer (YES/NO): YES